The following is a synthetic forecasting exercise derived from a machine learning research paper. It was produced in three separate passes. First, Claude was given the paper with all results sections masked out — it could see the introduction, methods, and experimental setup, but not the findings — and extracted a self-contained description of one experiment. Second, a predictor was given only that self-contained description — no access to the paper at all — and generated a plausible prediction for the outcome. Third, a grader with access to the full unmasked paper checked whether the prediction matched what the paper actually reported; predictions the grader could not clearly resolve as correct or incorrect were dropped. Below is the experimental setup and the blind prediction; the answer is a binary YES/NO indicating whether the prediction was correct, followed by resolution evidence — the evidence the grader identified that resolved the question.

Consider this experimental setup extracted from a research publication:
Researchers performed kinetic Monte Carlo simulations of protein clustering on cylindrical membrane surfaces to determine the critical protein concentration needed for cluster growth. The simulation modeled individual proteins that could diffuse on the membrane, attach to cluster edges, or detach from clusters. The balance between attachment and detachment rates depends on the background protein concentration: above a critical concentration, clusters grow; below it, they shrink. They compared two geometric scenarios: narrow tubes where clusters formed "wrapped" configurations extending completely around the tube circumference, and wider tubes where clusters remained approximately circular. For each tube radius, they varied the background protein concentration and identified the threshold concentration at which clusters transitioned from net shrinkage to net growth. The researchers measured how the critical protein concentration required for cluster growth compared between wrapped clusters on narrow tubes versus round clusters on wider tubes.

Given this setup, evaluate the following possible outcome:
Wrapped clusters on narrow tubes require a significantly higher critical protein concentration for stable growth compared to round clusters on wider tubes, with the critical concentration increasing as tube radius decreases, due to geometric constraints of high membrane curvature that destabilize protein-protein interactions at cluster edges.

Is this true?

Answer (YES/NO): NO